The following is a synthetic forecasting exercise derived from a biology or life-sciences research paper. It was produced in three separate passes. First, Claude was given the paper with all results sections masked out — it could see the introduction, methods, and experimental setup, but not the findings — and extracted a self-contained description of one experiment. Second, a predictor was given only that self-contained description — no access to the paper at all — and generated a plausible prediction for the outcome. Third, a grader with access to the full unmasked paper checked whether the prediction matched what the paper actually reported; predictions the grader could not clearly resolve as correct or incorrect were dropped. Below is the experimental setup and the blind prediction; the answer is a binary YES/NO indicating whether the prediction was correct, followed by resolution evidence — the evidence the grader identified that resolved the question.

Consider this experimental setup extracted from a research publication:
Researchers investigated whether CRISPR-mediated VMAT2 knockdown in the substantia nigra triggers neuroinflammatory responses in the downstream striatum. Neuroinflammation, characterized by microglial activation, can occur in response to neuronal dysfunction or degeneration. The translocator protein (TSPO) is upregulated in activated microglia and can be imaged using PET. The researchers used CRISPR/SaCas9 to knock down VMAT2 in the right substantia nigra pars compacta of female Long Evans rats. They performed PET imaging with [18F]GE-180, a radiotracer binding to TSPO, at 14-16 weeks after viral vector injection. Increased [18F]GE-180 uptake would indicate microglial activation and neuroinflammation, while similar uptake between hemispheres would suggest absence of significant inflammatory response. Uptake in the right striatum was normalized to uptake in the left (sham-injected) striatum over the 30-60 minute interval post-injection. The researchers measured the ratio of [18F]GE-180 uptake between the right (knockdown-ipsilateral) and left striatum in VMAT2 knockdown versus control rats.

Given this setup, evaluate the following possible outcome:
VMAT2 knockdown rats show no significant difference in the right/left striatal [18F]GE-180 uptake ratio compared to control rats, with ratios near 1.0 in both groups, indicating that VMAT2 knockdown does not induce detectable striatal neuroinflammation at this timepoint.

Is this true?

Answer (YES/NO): YES